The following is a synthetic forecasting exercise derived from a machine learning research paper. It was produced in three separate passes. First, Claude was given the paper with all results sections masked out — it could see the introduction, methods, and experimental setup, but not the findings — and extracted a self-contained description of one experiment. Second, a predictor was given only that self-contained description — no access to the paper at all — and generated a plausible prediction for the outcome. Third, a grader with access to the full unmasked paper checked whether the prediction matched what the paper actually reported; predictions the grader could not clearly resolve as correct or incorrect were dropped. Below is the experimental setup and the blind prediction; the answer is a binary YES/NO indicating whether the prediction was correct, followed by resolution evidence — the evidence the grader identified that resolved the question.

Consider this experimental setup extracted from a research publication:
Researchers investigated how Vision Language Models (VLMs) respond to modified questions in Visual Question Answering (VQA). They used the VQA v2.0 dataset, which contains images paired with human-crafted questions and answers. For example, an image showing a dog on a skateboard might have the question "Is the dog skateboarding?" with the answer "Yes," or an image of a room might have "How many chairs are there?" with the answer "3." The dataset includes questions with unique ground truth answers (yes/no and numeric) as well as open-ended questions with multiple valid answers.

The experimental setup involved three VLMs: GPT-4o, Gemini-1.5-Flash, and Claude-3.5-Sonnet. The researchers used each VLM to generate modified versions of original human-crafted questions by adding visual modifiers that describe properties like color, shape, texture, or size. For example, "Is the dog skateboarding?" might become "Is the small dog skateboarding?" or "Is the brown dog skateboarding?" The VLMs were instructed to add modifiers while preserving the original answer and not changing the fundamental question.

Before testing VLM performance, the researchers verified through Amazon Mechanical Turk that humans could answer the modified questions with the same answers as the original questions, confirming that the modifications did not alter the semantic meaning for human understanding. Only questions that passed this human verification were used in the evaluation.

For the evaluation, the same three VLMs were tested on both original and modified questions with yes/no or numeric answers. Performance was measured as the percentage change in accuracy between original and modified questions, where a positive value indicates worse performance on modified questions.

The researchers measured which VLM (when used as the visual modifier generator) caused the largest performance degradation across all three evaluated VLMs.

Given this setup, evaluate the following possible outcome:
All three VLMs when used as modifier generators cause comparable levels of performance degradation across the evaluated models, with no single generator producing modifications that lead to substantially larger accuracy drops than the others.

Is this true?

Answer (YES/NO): NO